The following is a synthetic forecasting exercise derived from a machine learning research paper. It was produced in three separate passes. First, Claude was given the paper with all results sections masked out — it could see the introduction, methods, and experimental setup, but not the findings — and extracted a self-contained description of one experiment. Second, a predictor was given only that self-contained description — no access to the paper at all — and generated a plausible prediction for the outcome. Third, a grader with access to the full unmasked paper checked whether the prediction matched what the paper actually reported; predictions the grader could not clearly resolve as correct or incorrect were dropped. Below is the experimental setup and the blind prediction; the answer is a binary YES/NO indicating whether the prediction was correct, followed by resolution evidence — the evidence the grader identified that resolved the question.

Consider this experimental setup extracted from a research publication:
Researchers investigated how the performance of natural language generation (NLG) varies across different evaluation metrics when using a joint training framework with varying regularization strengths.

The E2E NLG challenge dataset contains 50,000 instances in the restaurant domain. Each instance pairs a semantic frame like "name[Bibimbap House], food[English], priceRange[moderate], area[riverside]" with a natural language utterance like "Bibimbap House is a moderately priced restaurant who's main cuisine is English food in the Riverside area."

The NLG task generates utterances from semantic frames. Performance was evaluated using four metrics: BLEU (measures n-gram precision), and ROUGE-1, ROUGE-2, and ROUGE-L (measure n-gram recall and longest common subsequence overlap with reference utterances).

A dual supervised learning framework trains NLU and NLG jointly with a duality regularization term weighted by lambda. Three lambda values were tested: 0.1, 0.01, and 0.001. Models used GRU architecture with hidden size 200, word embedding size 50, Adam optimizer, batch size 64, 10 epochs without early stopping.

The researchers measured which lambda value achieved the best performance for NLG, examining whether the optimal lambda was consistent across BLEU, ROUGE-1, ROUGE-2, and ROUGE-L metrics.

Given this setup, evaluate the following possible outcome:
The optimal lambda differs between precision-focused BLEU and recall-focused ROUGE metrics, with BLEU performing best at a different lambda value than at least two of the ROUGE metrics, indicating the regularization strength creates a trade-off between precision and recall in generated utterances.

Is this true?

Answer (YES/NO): NO